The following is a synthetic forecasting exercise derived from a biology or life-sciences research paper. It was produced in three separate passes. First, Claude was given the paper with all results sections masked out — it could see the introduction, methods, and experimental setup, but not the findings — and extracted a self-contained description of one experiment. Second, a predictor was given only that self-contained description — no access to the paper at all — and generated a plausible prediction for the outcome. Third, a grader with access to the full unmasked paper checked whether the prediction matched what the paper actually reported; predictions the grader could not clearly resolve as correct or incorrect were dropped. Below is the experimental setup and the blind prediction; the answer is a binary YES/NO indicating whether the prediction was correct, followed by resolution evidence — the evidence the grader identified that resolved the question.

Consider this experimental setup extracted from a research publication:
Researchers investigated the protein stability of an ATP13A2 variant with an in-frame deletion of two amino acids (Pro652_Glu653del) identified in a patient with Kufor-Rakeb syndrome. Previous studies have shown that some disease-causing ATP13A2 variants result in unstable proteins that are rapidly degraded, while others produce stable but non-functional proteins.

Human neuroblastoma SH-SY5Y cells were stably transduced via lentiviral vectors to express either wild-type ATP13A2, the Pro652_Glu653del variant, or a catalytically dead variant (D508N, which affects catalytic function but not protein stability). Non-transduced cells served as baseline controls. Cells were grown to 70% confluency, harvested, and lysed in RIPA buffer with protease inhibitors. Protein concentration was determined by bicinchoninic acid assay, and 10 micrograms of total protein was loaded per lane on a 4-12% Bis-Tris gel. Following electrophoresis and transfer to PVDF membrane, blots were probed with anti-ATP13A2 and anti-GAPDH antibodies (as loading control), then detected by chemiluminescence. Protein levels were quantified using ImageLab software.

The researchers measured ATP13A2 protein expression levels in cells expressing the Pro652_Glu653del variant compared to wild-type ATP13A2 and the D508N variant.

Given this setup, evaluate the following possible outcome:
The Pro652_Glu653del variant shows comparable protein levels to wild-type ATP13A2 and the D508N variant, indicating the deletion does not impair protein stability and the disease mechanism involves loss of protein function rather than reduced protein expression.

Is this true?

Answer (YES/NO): NO